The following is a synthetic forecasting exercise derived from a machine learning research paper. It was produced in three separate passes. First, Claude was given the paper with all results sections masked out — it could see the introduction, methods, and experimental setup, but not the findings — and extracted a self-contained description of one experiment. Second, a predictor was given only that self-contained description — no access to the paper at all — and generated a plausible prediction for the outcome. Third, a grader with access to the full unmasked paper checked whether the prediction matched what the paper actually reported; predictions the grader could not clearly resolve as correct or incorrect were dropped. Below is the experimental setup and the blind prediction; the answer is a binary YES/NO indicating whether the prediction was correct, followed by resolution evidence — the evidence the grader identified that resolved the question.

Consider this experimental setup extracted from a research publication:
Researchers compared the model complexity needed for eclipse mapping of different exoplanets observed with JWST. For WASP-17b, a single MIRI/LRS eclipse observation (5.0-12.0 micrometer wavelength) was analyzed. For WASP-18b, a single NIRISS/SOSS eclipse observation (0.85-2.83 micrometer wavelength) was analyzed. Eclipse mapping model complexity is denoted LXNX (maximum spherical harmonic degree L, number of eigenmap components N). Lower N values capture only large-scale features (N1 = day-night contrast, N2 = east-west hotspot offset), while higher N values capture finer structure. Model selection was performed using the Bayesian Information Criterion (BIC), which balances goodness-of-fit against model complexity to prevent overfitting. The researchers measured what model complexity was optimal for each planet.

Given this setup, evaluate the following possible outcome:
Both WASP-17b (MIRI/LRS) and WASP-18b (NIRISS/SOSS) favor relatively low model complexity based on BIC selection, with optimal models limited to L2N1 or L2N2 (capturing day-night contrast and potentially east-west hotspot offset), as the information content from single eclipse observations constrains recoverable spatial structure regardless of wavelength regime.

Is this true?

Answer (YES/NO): NO